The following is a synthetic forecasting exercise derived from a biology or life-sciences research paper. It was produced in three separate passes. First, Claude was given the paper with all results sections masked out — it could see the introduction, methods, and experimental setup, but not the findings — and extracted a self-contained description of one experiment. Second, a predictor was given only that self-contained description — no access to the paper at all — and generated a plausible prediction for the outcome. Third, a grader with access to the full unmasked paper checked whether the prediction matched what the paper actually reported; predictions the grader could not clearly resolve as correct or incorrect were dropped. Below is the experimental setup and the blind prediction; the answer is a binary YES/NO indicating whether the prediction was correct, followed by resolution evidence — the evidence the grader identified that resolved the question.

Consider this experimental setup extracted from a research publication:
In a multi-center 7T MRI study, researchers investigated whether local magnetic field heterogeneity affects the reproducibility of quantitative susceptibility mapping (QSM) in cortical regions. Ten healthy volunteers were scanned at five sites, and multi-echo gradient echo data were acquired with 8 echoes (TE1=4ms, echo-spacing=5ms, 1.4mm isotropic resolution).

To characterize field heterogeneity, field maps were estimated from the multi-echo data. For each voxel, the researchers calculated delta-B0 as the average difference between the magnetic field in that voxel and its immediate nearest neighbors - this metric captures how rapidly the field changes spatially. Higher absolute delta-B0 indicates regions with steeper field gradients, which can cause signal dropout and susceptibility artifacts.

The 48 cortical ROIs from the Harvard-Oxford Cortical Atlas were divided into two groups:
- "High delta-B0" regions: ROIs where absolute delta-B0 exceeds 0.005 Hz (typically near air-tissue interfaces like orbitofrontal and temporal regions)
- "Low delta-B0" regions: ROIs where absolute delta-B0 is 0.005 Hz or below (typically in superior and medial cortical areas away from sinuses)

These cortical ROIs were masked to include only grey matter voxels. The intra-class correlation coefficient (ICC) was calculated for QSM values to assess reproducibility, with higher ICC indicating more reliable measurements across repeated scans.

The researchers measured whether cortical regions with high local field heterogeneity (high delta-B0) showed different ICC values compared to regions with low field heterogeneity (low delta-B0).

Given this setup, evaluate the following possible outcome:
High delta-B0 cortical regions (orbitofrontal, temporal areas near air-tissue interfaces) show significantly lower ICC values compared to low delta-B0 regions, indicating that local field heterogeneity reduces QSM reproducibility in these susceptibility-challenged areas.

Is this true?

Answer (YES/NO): YES